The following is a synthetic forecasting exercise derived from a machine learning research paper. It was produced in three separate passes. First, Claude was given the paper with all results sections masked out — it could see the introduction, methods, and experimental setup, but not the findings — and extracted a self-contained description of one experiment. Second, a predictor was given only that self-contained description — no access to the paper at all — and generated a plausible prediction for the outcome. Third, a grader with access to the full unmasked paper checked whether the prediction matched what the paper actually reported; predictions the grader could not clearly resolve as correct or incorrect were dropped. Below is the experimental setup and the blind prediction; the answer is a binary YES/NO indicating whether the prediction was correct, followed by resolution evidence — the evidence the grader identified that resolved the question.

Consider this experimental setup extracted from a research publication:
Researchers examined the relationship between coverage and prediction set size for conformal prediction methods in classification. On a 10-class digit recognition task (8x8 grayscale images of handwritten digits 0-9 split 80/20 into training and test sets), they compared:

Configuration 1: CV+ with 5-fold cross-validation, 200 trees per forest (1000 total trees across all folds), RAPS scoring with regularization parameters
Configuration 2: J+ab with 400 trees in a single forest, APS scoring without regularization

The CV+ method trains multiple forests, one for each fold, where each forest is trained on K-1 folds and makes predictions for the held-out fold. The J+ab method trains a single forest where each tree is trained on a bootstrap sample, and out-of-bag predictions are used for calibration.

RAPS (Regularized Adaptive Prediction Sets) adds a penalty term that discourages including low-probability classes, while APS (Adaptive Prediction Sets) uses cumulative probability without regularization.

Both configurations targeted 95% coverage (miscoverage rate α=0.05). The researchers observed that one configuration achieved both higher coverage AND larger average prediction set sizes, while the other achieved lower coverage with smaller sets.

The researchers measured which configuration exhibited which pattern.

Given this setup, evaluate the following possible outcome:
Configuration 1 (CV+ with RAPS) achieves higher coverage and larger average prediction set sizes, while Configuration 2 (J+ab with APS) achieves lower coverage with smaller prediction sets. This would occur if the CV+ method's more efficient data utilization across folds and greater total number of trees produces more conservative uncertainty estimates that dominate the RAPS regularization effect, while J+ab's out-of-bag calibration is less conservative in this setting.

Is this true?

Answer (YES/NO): NO